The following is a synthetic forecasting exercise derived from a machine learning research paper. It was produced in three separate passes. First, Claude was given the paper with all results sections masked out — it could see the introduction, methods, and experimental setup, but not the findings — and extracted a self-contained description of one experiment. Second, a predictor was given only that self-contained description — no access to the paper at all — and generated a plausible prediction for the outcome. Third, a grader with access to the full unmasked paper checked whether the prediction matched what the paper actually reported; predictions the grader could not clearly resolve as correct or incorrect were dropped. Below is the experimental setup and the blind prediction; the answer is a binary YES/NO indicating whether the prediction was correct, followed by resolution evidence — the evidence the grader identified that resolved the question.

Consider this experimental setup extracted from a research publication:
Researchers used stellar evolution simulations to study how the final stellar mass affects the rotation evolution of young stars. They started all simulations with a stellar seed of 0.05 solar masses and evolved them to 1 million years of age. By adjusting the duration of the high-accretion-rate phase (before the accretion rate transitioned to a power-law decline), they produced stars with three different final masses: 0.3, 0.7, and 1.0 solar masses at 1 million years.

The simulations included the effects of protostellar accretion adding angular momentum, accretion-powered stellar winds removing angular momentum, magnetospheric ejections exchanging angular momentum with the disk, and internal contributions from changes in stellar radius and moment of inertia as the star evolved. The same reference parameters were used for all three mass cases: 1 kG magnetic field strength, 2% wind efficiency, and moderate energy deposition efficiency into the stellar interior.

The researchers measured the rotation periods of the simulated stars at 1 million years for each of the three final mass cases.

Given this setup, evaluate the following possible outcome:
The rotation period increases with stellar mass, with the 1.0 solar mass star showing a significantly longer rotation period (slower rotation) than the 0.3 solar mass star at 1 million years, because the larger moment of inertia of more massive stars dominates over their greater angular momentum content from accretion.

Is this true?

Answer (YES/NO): NO